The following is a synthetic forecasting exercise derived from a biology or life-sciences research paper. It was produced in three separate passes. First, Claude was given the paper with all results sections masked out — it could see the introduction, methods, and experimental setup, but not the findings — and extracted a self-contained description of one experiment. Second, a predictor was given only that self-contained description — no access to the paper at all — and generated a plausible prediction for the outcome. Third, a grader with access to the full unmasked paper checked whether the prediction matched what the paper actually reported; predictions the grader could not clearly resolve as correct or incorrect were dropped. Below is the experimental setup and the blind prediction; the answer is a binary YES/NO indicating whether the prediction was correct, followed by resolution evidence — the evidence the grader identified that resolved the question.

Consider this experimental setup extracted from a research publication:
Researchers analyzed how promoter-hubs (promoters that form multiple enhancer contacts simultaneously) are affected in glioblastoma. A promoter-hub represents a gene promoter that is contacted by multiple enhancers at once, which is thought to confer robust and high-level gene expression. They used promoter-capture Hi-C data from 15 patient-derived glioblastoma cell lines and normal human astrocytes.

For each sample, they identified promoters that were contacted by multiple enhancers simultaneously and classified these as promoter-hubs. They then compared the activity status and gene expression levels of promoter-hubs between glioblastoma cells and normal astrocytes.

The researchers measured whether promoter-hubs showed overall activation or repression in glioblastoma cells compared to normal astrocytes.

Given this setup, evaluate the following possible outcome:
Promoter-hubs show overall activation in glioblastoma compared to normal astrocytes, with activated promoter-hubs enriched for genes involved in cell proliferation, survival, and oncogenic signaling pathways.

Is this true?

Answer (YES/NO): NO